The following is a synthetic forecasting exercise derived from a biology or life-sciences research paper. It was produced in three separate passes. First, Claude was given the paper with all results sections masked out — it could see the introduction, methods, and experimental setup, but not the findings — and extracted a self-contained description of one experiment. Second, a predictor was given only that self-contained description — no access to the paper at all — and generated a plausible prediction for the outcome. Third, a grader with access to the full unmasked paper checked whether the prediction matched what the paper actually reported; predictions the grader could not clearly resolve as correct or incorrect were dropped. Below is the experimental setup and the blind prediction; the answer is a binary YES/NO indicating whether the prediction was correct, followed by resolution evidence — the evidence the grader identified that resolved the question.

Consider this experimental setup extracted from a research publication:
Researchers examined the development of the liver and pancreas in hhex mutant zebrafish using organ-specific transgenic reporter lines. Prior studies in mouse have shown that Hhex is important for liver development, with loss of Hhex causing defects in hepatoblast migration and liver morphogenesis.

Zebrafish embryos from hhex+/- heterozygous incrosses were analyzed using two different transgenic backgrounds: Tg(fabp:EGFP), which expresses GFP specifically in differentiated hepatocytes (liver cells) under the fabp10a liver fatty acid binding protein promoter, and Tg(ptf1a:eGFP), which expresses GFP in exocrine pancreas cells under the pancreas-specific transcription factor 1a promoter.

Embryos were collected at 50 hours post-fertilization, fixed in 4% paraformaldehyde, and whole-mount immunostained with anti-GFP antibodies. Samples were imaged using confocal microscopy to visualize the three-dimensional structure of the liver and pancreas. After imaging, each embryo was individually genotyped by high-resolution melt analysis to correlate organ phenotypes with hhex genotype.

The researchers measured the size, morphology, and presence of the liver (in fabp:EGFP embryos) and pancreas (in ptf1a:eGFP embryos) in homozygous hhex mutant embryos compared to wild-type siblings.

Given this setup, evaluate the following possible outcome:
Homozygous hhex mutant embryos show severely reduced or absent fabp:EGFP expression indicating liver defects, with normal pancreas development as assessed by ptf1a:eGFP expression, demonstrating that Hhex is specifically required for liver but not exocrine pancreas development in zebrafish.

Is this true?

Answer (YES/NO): NO